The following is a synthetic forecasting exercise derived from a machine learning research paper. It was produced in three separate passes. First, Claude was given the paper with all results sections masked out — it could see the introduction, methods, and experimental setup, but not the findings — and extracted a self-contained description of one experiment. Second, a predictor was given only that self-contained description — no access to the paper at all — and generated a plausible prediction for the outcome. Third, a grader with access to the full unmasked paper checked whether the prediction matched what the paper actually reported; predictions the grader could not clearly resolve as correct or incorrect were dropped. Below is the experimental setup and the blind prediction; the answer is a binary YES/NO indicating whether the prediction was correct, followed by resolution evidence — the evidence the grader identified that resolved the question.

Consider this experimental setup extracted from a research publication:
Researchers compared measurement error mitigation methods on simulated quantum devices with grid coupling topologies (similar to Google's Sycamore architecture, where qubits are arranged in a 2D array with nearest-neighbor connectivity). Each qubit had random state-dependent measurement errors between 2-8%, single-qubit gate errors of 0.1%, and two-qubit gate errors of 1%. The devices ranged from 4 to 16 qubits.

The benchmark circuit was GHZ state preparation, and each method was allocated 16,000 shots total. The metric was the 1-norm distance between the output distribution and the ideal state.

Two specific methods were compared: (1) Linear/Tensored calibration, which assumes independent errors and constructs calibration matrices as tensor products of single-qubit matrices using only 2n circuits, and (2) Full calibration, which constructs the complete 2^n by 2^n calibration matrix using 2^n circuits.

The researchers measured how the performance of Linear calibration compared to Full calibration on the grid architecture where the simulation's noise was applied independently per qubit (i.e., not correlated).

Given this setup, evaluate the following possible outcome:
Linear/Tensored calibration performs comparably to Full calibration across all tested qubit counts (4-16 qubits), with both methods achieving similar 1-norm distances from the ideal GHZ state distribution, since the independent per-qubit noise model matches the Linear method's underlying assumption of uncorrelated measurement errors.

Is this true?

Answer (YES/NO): YES